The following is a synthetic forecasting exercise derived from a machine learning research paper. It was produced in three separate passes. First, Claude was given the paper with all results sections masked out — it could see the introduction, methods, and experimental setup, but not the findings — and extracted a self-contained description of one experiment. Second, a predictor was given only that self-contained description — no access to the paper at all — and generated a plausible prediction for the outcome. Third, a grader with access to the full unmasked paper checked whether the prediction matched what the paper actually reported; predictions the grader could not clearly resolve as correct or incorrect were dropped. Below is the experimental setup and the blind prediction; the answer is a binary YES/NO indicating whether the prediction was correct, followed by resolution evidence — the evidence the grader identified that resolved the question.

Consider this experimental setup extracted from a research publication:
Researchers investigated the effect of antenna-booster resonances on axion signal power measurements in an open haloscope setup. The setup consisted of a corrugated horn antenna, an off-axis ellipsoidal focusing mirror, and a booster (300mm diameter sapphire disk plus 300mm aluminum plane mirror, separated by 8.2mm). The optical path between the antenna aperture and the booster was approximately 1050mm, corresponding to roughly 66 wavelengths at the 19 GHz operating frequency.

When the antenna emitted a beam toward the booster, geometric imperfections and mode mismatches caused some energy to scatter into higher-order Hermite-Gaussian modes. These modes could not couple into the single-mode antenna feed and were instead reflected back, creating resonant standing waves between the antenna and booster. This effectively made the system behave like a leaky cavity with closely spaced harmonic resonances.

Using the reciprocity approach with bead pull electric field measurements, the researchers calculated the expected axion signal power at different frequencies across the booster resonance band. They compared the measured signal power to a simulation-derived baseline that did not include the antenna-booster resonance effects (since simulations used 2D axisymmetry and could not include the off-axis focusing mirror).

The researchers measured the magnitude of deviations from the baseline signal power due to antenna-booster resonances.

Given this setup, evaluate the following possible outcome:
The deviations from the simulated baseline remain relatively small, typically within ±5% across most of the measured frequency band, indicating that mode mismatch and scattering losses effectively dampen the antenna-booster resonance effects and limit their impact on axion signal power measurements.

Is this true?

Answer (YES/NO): NO